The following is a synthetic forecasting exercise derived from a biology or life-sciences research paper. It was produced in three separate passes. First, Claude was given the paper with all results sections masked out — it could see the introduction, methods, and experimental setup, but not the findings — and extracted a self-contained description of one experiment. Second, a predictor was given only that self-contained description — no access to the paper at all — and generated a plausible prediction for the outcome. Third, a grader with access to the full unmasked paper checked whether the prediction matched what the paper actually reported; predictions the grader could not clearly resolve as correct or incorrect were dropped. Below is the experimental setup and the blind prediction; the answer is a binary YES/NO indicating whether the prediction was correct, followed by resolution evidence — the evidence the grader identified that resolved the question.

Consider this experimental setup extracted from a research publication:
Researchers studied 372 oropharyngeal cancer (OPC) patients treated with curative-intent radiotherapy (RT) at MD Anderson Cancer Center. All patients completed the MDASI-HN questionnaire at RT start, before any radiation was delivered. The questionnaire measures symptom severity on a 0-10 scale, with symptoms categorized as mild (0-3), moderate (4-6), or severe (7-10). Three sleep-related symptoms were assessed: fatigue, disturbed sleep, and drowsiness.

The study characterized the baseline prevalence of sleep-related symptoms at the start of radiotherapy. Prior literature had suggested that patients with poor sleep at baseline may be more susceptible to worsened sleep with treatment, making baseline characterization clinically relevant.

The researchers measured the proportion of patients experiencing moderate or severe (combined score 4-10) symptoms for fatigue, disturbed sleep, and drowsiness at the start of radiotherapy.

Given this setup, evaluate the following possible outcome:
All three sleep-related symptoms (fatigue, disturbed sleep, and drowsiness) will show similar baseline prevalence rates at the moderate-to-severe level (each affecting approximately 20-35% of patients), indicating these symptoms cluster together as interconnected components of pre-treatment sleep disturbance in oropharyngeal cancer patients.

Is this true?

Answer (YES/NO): NO